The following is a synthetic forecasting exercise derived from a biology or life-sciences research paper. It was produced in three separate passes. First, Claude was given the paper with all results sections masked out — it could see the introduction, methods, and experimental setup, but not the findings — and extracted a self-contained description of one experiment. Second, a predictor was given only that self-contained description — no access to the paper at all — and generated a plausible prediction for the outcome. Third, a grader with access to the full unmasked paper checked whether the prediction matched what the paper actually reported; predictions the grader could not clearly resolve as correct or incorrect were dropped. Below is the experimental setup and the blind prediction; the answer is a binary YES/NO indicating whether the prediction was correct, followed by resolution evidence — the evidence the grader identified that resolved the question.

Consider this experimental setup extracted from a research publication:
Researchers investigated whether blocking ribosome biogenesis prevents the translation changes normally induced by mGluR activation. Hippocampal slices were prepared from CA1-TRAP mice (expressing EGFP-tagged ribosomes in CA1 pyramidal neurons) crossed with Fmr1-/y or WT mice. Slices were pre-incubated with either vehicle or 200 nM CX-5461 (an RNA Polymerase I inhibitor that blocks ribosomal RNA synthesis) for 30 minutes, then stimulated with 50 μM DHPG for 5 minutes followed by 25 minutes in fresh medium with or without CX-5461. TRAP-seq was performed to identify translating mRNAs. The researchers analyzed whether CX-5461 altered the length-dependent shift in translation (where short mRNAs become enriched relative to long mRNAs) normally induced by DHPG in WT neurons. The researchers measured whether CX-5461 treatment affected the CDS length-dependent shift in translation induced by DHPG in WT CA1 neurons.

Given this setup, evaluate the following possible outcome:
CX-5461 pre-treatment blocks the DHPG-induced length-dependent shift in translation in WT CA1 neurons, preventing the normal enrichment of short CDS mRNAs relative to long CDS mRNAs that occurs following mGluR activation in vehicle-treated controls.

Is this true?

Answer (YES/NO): YES